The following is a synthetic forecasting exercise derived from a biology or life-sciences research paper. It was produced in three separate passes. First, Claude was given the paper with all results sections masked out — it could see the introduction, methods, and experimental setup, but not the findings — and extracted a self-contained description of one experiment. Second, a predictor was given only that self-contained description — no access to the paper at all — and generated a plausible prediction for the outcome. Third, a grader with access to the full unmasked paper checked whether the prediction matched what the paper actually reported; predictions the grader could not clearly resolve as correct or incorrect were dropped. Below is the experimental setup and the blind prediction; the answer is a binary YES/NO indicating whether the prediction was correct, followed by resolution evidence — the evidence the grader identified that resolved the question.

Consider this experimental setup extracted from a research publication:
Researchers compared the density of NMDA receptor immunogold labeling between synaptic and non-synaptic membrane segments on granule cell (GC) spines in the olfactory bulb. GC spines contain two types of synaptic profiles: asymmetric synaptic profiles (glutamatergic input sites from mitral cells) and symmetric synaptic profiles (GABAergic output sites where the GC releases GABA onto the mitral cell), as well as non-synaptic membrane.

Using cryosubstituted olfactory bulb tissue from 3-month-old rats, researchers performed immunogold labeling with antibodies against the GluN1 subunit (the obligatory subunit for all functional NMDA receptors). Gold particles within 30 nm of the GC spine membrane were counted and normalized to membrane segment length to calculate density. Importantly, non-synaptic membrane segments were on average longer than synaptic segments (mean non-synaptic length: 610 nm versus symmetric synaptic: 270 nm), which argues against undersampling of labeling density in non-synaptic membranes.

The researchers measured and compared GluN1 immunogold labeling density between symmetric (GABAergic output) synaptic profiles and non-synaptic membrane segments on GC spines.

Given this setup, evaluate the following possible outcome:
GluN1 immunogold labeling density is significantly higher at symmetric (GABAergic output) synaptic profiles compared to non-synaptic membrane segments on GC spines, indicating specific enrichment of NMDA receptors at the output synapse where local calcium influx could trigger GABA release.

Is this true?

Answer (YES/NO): YES